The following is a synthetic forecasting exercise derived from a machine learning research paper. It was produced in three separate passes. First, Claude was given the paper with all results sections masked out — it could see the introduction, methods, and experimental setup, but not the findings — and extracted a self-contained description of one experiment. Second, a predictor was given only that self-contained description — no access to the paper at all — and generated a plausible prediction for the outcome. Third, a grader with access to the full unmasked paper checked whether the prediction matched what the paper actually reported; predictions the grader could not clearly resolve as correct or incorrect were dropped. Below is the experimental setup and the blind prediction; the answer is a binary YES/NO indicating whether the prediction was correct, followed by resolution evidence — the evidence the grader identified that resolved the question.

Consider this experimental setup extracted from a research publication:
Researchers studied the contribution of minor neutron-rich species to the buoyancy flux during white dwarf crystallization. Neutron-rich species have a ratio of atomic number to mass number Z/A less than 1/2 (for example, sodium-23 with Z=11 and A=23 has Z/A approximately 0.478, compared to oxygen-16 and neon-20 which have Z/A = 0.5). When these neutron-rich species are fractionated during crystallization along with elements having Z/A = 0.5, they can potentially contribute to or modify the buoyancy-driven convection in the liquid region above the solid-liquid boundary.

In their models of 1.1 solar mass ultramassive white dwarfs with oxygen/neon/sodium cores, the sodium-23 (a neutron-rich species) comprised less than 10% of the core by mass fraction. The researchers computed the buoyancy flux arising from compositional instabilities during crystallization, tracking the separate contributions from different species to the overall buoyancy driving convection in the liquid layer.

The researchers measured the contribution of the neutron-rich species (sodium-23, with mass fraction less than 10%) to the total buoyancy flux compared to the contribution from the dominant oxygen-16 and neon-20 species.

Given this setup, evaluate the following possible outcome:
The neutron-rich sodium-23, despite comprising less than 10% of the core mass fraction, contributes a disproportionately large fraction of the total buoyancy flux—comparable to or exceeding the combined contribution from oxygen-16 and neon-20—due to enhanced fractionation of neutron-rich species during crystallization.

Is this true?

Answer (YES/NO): NO